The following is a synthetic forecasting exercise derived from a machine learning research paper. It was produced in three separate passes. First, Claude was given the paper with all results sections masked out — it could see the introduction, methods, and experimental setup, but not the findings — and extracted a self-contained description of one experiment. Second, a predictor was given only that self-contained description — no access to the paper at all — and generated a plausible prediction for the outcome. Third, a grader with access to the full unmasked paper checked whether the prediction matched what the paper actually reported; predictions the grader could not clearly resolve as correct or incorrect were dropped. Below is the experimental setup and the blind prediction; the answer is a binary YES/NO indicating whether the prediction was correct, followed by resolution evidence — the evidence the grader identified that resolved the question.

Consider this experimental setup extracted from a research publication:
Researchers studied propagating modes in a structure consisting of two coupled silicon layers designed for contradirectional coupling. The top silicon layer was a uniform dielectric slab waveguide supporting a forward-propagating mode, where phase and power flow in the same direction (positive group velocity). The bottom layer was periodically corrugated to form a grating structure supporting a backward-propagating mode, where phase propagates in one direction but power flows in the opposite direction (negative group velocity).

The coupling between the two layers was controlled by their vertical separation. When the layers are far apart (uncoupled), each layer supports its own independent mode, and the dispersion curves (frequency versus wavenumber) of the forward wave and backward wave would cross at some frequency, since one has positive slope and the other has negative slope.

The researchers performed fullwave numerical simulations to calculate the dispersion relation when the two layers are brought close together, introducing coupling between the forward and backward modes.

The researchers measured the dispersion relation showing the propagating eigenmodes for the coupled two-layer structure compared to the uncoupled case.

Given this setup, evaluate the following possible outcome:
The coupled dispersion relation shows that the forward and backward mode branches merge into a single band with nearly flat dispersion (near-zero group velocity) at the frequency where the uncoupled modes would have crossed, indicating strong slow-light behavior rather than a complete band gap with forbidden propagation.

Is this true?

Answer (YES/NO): NO